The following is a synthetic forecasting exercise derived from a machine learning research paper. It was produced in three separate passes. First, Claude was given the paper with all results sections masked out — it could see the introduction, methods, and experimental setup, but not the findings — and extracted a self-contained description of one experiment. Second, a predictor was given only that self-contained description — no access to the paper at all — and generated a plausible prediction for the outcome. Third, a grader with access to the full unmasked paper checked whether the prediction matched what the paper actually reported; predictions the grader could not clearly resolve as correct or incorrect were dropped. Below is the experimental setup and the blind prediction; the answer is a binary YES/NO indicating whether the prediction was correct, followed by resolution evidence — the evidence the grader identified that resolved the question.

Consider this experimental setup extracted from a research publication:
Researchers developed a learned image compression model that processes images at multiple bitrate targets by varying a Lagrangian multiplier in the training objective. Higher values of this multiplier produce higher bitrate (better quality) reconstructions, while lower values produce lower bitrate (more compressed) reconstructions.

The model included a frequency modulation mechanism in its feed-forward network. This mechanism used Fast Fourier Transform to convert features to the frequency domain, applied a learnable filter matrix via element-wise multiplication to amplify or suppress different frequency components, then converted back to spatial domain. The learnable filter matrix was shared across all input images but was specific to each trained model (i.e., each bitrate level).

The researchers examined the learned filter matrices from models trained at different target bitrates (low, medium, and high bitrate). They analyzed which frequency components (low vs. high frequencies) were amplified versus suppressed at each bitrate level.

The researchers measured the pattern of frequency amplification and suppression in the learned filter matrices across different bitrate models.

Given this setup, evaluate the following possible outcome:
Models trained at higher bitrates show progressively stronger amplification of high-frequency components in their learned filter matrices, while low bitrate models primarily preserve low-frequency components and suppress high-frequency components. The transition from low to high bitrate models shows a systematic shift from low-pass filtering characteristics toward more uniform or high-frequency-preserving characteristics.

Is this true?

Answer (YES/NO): YES